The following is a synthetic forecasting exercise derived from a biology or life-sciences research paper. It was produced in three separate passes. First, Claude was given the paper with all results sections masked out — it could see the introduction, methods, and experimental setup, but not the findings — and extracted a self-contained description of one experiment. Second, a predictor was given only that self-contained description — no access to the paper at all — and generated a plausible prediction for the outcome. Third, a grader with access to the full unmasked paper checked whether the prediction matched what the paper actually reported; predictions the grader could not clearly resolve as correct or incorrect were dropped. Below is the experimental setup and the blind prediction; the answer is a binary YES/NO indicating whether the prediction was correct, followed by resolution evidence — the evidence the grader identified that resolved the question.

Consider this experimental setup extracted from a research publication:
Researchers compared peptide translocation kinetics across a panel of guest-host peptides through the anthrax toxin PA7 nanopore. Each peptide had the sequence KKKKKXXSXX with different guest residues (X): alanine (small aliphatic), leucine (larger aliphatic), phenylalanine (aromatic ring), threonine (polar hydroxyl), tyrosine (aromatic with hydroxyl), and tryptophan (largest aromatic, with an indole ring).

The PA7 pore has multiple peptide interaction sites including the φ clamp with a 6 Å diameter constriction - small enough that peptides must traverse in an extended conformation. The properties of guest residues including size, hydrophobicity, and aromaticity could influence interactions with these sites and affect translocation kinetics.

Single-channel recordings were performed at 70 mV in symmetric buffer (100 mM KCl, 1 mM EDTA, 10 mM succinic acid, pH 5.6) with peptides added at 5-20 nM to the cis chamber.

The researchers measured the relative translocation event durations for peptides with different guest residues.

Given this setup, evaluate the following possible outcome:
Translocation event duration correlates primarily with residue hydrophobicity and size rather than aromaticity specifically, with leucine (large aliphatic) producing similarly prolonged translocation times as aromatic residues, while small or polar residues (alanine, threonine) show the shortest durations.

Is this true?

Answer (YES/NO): NO